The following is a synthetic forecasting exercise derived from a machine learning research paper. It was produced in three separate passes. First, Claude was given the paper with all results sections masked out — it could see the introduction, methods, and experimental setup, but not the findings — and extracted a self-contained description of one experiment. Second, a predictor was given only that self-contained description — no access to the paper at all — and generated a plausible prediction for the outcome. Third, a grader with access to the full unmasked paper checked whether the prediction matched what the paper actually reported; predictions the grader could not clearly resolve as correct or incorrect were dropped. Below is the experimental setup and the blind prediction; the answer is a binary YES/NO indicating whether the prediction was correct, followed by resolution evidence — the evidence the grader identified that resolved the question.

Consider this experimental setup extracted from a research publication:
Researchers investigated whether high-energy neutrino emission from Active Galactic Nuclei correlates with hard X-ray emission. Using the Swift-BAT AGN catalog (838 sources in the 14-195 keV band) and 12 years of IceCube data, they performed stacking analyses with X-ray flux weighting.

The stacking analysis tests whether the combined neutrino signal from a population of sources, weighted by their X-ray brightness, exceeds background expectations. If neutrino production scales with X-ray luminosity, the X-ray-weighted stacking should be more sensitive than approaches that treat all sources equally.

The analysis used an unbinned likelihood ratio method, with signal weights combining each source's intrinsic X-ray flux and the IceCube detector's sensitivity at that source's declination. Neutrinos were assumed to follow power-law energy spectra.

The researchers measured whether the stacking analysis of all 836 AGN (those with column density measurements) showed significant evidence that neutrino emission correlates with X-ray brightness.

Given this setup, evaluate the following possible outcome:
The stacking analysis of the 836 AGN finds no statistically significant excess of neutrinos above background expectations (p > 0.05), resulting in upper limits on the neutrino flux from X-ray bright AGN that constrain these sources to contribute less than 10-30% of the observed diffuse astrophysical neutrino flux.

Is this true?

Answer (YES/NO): NO